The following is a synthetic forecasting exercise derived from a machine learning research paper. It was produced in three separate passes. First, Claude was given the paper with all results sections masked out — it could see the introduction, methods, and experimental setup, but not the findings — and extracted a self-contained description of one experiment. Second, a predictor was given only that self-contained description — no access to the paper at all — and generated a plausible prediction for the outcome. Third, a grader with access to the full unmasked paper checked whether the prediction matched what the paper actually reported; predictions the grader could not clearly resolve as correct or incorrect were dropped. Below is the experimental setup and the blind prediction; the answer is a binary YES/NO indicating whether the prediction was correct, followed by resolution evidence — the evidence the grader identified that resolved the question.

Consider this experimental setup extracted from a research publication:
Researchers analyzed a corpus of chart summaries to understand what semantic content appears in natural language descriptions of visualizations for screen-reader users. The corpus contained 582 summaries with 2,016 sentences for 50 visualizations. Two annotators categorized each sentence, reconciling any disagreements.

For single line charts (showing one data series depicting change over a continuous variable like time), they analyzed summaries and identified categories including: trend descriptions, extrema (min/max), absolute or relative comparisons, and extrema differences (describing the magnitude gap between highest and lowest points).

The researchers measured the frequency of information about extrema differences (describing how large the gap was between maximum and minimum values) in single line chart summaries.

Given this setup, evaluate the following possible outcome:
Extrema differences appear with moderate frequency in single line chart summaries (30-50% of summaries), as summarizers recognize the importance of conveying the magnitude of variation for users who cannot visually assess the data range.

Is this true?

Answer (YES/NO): NO